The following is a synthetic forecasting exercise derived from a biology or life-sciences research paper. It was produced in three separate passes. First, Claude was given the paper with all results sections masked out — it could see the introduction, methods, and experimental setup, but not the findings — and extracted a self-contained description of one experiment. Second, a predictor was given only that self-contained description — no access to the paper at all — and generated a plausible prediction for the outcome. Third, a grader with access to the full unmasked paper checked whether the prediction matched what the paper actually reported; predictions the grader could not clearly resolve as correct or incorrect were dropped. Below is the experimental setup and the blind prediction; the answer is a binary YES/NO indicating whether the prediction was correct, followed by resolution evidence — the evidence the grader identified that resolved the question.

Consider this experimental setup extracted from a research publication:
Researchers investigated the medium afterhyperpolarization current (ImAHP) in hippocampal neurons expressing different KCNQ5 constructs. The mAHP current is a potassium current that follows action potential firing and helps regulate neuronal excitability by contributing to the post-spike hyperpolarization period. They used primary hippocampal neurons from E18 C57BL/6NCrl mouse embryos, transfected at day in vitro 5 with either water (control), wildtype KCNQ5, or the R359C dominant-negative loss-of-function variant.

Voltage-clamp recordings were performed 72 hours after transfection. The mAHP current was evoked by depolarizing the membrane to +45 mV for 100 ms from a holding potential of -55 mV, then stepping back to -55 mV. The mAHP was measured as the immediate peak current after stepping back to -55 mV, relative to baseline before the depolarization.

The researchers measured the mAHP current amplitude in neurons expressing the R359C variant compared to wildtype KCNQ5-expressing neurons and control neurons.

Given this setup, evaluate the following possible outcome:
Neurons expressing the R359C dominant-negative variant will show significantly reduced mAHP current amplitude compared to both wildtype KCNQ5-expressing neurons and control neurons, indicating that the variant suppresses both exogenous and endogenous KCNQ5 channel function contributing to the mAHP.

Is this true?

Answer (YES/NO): YES